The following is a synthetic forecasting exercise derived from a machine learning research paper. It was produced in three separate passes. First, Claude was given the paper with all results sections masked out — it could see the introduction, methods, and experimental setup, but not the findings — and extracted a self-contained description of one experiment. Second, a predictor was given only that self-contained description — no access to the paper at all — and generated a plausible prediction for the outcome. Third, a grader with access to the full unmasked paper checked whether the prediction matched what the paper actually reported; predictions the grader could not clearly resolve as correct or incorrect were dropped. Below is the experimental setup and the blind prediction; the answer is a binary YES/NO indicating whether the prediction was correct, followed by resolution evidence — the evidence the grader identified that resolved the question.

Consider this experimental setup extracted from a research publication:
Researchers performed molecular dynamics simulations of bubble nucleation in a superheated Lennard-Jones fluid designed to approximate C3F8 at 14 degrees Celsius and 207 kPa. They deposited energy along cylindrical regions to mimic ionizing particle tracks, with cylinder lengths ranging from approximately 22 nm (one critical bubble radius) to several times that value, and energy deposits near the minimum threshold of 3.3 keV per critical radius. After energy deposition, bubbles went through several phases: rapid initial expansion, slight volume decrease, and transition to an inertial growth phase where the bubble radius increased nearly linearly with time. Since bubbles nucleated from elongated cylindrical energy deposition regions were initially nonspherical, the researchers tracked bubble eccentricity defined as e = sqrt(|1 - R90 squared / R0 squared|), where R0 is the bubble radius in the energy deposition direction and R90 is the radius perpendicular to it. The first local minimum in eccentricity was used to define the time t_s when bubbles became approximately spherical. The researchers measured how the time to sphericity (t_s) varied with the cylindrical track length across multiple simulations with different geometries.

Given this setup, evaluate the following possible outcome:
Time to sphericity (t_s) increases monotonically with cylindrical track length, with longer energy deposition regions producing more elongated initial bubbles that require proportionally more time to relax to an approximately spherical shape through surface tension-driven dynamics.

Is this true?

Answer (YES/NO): YES